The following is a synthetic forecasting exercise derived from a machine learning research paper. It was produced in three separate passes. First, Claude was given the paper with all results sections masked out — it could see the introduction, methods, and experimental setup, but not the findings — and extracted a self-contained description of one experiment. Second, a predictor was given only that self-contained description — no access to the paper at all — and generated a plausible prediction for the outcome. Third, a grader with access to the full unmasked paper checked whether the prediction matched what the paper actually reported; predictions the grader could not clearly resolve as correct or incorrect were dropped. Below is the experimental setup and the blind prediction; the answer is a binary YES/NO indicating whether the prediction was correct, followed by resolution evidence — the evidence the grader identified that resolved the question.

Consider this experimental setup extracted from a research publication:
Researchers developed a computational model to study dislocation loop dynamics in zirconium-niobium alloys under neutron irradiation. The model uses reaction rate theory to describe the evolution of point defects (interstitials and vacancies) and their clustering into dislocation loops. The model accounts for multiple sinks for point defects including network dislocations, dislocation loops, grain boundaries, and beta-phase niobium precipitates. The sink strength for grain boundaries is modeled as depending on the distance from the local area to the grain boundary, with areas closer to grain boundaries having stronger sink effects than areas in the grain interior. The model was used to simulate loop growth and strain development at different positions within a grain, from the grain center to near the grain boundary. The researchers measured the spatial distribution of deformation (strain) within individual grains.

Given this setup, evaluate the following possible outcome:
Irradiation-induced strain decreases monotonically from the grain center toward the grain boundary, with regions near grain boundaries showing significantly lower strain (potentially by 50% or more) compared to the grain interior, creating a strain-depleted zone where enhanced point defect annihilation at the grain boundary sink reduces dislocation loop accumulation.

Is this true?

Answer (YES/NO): NO